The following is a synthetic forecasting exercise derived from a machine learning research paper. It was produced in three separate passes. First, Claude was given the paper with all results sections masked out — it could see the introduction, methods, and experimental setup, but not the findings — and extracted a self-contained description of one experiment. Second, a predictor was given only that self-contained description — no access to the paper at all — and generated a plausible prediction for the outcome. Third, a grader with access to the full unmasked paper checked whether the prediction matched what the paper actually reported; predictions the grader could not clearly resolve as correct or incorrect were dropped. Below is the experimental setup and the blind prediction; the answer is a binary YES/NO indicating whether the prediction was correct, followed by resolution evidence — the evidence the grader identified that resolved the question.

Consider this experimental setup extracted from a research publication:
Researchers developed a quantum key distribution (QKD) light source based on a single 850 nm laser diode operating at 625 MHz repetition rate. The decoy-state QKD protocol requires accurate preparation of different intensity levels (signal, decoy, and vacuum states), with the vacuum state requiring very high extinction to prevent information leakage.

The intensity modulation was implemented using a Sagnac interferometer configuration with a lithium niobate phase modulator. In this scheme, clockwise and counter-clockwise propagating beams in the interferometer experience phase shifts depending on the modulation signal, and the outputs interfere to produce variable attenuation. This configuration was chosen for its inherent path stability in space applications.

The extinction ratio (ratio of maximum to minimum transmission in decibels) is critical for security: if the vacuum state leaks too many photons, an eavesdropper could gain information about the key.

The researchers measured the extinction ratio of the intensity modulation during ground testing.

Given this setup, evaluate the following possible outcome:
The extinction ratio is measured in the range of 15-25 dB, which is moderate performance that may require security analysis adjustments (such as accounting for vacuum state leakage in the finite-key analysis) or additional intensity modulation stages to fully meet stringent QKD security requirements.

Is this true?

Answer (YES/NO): NO